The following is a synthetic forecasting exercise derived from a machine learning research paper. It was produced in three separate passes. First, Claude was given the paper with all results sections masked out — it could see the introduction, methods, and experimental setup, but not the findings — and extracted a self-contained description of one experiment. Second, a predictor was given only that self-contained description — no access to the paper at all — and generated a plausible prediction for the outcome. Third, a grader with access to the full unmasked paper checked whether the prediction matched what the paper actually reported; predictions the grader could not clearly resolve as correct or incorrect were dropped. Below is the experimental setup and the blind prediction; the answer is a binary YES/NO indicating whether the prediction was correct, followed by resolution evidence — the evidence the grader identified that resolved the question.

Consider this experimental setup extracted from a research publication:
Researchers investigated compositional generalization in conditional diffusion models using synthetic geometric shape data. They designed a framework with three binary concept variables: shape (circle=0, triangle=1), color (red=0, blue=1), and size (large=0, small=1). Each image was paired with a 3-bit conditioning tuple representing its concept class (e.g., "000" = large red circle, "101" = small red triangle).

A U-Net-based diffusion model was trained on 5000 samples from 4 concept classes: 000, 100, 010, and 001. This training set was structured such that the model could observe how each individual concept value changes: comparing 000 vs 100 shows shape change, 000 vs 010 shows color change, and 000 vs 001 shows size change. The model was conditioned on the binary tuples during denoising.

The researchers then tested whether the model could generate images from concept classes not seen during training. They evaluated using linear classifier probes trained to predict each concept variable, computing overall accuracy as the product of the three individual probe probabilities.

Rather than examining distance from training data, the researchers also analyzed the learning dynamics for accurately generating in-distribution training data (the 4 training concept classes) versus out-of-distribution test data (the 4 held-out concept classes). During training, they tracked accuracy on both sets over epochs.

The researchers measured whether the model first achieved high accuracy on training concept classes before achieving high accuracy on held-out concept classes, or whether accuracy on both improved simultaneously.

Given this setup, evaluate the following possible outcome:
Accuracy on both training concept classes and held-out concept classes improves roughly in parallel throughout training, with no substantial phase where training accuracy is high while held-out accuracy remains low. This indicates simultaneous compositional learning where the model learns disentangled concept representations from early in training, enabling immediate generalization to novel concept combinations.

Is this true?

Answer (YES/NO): NO